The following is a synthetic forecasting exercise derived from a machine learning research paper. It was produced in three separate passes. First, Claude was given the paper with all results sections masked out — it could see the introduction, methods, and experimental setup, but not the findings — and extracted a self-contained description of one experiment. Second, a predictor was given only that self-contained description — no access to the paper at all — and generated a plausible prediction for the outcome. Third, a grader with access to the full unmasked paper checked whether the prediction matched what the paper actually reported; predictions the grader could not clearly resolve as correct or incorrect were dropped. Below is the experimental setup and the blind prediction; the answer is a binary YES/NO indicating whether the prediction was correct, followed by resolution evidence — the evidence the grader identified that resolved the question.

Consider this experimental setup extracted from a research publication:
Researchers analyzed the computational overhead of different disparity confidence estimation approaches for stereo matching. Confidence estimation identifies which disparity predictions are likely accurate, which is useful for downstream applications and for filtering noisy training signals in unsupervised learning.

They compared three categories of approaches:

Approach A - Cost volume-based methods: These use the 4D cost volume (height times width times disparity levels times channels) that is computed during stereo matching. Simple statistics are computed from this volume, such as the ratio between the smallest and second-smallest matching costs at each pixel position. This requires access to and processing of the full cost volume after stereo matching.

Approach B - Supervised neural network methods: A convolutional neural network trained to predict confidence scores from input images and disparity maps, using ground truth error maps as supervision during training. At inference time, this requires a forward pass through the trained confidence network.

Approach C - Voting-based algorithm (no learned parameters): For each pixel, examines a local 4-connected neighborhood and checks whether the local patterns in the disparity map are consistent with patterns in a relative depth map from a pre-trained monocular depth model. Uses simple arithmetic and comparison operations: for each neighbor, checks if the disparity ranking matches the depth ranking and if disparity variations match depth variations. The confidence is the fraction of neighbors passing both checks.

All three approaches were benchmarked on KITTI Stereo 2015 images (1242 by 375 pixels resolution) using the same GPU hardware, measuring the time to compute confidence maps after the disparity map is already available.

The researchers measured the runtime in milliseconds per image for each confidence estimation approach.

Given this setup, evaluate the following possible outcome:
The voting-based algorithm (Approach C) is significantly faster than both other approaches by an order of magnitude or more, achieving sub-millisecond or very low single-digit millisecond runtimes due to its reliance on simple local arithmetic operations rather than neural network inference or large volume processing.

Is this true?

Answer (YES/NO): NO